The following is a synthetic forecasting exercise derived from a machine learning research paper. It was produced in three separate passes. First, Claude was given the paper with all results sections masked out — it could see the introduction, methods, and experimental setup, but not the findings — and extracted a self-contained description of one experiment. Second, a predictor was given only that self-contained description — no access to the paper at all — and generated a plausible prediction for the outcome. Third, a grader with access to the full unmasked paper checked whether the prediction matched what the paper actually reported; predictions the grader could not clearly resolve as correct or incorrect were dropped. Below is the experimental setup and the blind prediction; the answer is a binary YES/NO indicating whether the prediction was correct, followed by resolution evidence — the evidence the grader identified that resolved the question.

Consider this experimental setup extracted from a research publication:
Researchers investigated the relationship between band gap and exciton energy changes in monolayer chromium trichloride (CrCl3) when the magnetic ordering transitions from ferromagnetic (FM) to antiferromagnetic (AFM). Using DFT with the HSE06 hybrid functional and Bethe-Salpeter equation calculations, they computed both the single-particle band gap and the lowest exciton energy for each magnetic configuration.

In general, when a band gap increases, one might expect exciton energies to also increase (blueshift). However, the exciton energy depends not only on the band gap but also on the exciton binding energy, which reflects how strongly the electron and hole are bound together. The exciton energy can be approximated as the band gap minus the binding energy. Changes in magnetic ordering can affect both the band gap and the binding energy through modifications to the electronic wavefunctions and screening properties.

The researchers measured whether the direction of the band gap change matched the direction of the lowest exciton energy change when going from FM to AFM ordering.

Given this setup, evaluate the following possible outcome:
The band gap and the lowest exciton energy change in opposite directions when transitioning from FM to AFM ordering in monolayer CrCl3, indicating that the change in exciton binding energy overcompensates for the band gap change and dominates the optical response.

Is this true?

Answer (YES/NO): NO